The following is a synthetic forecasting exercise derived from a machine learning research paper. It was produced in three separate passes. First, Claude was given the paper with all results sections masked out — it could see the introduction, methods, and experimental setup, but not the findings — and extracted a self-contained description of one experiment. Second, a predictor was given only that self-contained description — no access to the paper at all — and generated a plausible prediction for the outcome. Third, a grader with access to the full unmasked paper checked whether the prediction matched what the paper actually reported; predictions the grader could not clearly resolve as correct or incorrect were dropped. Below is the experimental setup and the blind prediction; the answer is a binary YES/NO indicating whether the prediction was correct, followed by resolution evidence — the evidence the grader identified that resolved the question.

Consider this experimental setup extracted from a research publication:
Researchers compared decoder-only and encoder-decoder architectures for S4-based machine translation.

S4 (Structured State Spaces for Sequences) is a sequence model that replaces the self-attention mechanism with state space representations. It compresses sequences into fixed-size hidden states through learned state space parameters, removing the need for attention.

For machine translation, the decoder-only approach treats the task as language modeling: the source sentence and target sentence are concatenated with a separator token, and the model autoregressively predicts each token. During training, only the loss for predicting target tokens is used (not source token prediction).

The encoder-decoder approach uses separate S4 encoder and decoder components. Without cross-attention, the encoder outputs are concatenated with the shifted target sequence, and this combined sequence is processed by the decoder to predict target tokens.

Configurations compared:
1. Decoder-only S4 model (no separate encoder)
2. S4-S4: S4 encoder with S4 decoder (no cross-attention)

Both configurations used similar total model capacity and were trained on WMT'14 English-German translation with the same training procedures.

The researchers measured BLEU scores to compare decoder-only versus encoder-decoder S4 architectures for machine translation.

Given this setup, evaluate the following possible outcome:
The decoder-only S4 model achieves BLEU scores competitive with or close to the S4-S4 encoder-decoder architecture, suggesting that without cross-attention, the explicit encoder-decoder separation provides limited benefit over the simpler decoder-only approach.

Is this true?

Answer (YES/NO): NO